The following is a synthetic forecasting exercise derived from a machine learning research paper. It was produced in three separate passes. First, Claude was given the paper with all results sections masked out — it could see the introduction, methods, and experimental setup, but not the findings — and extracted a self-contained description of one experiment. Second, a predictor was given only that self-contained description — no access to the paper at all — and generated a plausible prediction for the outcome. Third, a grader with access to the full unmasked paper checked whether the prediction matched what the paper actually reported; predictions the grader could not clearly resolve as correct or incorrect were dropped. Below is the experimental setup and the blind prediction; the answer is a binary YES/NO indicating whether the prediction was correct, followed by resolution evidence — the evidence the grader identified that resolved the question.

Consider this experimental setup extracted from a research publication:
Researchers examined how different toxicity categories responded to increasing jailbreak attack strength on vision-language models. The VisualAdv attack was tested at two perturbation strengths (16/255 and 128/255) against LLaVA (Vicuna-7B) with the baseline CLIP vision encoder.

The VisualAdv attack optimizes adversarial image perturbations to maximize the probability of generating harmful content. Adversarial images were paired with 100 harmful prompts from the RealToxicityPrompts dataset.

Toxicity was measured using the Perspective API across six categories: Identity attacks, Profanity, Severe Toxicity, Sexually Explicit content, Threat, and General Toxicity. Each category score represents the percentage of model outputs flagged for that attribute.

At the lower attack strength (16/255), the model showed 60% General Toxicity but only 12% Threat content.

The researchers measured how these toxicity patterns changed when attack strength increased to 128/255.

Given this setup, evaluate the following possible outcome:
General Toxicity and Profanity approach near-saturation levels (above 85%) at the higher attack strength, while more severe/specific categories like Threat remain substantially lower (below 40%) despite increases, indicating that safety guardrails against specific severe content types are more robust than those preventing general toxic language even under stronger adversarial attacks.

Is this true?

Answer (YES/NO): NO